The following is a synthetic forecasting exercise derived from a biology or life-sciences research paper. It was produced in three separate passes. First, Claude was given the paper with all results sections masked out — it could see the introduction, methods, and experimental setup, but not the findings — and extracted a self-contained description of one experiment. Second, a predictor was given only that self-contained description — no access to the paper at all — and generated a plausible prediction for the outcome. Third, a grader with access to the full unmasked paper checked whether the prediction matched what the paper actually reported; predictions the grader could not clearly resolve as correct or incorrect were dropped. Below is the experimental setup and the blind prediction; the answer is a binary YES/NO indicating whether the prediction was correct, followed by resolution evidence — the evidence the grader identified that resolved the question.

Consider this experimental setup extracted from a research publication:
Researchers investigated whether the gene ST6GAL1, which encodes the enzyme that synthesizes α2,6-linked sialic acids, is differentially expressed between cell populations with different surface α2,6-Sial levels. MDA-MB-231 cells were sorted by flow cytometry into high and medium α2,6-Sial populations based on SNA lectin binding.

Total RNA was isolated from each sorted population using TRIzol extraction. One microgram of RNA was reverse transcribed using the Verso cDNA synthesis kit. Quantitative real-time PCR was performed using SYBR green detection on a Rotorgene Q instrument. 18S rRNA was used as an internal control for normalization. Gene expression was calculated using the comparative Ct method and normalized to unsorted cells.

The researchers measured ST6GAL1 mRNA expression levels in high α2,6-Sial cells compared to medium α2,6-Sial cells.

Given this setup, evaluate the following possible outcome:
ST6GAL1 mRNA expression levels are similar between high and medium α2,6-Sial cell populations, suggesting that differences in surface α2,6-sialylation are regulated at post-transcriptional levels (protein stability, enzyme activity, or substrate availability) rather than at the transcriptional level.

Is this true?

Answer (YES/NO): NO